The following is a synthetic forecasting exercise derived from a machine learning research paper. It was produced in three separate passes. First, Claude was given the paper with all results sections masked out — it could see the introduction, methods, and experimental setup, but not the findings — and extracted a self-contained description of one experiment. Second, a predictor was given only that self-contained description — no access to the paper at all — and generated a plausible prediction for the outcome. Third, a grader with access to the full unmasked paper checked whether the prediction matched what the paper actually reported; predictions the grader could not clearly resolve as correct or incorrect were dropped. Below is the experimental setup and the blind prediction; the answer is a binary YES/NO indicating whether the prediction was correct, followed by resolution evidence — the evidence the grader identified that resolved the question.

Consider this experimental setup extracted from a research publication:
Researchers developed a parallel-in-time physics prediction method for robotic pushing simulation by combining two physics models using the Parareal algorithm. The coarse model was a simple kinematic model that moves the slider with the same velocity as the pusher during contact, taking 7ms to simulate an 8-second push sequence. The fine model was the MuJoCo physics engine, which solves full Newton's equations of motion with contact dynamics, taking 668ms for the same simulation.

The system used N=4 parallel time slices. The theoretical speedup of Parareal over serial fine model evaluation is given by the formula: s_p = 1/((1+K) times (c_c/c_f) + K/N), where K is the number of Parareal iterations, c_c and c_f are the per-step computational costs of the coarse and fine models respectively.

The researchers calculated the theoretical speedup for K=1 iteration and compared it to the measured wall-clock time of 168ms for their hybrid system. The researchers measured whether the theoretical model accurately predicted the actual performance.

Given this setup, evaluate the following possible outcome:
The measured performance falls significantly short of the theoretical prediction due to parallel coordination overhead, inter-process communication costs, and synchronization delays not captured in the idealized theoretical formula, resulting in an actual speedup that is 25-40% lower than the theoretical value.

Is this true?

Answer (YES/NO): NO